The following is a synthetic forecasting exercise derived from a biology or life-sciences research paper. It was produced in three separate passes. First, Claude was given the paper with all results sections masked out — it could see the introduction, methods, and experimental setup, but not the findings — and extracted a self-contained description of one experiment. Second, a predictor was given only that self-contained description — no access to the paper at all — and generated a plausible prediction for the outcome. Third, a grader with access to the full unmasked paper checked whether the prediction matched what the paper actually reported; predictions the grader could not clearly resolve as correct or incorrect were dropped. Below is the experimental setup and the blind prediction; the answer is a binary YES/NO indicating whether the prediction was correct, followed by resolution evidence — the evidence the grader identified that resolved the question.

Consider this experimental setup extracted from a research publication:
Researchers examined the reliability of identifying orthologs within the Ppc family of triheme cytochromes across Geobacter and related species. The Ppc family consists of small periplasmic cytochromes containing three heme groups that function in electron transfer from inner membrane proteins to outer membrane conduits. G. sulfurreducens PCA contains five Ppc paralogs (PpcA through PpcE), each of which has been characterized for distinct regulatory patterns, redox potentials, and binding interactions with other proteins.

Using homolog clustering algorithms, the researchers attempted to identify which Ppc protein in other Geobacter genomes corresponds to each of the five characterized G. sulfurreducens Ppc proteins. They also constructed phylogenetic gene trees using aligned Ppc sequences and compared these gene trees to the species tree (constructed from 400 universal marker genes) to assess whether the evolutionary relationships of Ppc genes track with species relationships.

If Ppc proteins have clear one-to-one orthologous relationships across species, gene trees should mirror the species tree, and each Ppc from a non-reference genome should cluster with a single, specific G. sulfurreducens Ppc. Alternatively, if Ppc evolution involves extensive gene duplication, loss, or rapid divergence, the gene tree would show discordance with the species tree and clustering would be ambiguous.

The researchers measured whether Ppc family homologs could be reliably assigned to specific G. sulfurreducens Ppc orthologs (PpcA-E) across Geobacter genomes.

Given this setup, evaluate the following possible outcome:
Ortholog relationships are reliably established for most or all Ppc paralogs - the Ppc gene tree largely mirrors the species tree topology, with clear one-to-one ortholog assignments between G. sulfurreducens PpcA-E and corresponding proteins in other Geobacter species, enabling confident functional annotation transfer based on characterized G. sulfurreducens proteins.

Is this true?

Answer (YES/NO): NO